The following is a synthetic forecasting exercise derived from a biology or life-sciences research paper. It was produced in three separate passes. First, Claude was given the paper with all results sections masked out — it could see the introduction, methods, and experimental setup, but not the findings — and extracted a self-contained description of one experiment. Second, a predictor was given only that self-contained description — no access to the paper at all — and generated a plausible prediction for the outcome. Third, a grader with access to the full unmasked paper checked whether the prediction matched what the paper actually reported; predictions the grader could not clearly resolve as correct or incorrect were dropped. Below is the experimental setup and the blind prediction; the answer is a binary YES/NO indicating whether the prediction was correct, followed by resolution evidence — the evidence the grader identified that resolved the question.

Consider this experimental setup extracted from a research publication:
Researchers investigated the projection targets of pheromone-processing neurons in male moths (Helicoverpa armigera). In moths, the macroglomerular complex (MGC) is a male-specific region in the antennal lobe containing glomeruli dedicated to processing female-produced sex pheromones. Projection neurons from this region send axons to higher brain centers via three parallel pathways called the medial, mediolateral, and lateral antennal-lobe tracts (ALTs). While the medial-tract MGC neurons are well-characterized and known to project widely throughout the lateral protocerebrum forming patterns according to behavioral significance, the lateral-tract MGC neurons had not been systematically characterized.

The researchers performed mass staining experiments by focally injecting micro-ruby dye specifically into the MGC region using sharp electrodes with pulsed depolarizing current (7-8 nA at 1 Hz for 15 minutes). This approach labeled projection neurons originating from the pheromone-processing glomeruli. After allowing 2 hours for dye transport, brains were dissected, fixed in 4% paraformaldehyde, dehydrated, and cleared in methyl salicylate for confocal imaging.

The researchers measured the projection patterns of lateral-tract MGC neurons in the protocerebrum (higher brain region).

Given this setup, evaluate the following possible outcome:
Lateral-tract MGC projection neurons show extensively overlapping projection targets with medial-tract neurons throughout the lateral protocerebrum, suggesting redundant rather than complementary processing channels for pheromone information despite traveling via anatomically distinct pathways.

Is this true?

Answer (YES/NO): NO